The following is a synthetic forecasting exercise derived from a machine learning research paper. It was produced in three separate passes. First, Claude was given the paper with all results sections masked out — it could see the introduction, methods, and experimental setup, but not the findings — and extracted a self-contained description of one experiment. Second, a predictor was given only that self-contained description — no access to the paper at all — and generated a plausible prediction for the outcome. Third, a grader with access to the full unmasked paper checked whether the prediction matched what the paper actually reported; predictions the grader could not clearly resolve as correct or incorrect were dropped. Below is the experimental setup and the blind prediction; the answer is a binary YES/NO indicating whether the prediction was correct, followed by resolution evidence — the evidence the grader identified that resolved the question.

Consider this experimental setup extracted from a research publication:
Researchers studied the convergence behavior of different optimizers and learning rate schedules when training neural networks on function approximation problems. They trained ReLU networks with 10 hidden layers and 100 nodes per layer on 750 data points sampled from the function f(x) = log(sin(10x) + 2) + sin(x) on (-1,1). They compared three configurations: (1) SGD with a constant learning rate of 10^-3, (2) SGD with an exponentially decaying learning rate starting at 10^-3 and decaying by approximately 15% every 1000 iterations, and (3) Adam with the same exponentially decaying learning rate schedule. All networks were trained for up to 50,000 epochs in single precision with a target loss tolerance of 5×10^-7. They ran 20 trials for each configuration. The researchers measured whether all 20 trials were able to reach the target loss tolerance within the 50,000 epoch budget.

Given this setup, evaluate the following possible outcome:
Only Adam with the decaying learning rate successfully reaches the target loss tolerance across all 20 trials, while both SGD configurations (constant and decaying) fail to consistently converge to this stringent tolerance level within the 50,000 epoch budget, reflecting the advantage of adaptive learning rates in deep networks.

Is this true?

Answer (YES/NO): YES